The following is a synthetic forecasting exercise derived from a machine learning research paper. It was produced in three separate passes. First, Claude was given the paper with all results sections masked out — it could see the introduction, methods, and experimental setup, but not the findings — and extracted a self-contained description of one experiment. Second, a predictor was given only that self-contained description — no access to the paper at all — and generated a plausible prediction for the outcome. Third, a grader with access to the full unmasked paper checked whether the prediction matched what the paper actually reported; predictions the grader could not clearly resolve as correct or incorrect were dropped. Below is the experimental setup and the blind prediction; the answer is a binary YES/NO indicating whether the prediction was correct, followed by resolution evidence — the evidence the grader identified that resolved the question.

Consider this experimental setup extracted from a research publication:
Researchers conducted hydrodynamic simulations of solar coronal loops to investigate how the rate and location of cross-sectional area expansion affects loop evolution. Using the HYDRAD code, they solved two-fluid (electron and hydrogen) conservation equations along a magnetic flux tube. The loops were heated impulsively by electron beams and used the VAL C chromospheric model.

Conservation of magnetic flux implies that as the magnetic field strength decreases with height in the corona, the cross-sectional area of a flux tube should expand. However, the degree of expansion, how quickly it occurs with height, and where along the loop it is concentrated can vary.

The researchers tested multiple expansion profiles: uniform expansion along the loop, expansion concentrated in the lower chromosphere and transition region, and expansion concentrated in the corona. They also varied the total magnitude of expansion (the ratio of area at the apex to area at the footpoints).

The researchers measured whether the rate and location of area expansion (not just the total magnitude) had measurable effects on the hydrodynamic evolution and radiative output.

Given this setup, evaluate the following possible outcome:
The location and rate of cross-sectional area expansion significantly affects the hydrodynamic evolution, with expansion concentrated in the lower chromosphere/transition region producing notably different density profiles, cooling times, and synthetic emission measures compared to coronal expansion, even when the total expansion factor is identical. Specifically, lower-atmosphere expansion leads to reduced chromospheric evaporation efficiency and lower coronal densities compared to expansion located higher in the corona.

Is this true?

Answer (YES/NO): NO